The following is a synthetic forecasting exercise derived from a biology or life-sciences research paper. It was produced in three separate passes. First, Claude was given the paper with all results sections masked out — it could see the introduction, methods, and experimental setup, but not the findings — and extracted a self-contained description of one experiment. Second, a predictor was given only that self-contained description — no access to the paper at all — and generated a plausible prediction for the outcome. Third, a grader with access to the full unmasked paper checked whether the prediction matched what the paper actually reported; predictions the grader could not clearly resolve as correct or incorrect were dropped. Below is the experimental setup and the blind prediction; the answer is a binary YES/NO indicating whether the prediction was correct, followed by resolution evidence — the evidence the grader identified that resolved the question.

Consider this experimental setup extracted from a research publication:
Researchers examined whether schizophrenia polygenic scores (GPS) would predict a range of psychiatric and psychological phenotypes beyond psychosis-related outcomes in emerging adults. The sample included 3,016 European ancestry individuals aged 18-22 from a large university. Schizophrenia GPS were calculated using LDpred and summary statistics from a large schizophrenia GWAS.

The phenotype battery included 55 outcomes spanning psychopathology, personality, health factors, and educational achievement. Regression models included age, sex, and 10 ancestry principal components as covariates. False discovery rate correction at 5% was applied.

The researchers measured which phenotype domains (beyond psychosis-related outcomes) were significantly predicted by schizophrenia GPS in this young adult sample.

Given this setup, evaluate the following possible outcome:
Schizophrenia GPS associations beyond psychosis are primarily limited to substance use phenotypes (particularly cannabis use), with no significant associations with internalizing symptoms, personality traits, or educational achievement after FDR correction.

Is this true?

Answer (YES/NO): NO